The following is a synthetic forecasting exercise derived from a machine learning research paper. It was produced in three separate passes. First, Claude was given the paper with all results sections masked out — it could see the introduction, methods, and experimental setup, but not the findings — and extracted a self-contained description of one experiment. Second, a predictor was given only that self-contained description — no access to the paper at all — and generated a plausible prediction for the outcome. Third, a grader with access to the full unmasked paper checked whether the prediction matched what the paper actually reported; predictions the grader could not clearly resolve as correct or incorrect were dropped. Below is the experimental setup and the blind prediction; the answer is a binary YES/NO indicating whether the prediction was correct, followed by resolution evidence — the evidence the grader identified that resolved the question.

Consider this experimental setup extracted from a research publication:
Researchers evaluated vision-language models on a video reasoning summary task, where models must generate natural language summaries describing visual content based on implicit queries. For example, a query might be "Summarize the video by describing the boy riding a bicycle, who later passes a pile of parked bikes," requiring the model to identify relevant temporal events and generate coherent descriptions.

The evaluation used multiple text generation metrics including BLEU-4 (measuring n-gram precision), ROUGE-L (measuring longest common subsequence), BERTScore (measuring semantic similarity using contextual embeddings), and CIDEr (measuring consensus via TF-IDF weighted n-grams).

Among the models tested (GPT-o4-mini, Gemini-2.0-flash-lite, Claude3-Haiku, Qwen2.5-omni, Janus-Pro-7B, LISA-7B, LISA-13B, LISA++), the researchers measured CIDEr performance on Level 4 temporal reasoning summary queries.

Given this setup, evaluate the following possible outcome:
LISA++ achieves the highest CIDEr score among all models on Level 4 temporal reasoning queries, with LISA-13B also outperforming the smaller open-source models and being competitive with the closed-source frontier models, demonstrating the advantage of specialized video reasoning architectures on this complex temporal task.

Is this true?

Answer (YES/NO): NO